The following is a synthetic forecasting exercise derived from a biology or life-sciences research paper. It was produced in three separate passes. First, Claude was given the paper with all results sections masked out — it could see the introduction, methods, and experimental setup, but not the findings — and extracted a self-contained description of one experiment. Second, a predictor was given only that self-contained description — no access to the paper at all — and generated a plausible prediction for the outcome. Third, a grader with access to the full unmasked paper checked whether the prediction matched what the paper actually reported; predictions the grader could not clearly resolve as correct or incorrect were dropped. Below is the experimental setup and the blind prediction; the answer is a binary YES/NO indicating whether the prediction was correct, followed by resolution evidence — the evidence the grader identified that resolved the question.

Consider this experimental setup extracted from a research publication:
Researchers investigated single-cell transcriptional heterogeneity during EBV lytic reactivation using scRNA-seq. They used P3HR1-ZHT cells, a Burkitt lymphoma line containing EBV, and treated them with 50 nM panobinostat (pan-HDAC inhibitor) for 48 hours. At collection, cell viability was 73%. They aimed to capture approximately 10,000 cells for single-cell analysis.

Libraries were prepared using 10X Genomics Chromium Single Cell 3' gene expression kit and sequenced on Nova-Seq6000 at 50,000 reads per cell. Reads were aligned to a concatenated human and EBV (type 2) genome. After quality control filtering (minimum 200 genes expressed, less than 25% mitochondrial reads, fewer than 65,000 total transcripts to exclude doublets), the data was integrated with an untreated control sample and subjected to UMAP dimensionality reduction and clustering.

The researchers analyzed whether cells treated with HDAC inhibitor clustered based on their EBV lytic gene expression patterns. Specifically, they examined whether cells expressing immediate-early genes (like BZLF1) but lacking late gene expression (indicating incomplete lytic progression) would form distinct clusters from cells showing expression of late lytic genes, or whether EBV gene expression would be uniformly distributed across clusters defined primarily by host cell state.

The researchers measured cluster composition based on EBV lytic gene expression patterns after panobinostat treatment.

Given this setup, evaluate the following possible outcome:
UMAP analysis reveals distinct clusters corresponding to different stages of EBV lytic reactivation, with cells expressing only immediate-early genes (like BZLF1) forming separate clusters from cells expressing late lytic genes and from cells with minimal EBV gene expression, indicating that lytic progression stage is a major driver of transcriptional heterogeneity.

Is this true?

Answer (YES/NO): YES